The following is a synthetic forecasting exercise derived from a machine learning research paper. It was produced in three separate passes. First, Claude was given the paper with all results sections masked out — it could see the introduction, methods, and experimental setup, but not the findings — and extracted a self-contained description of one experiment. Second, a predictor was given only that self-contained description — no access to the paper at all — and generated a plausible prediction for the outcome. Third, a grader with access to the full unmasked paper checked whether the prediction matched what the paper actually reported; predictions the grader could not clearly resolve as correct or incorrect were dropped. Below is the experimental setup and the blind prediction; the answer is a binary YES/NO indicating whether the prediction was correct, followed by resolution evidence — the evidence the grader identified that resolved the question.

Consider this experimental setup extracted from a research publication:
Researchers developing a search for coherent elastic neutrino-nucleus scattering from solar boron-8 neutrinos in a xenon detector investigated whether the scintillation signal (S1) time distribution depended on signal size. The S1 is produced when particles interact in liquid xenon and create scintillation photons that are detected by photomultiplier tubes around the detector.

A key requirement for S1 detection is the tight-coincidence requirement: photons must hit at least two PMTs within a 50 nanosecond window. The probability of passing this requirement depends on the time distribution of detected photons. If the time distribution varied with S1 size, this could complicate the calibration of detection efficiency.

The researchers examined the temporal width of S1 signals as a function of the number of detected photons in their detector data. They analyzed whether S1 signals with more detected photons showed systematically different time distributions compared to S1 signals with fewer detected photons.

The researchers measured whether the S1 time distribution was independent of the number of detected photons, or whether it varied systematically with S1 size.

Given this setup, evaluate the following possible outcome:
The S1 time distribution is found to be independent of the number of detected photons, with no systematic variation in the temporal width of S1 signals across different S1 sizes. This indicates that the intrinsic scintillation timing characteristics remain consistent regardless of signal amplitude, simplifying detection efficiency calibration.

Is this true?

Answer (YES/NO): YES